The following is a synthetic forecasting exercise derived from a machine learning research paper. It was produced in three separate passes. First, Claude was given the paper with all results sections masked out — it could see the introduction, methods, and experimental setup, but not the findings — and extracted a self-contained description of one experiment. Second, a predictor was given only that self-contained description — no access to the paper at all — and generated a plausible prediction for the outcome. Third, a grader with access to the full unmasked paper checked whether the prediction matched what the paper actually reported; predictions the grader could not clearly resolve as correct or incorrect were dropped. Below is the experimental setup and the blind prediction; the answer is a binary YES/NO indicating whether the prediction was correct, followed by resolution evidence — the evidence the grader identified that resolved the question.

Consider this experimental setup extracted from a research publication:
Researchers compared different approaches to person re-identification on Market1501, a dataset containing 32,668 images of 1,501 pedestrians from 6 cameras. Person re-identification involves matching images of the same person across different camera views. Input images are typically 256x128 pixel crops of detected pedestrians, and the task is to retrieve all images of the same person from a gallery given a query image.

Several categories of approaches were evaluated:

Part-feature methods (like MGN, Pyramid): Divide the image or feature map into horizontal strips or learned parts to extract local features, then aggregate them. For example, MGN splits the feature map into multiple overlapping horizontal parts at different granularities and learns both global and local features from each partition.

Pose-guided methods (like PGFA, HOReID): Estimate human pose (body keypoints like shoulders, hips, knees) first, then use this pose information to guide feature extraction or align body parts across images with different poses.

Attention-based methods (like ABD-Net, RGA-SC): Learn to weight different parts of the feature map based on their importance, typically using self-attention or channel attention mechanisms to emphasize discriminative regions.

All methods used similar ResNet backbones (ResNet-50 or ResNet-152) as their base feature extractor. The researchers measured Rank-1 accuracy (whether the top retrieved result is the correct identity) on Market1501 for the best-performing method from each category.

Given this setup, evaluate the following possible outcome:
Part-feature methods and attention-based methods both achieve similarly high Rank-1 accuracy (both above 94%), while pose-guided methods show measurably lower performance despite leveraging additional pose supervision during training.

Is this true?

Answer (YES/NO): YES